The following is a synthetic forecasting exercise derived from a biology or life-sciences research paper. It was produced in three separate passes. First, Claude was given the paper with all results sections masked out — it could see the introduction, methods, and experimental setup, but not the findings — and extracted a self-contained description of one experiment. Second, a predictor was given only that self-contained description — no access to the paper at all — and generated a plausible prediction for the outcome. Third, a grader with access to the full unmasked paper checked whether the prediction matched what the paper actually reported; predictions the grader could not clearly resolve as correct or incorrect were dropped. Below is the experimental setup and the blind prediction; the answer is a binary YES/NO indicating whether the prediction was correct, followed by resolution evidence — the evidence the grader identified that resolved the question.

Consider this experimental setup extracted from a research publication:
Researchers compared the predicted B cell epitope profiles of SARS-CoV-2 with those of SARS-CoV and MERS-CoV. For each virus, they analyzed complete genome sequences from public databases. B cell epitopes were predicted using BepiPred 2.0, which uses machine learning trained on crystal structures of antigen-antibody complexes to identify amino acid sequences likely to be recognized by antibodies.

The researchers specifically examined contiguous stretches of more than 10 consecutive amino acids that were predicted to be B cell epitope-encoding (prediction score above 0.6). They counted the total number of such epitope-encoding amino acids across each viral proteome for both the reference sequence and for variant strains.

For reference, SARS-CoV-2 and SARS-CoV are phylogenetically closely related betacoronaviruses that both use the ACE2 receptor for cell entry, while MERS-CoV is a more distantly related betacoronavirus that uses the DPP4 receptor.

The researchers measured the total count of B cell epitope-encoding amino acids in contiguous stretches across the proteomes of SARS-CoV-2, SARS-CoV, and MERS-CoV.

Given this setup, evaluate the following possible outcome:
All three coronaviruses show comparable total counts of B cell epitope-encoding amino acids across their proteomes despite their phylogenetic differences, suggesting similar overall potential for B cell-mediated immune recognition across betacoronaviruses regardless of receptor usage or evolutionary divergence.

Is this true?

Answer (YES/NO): YES